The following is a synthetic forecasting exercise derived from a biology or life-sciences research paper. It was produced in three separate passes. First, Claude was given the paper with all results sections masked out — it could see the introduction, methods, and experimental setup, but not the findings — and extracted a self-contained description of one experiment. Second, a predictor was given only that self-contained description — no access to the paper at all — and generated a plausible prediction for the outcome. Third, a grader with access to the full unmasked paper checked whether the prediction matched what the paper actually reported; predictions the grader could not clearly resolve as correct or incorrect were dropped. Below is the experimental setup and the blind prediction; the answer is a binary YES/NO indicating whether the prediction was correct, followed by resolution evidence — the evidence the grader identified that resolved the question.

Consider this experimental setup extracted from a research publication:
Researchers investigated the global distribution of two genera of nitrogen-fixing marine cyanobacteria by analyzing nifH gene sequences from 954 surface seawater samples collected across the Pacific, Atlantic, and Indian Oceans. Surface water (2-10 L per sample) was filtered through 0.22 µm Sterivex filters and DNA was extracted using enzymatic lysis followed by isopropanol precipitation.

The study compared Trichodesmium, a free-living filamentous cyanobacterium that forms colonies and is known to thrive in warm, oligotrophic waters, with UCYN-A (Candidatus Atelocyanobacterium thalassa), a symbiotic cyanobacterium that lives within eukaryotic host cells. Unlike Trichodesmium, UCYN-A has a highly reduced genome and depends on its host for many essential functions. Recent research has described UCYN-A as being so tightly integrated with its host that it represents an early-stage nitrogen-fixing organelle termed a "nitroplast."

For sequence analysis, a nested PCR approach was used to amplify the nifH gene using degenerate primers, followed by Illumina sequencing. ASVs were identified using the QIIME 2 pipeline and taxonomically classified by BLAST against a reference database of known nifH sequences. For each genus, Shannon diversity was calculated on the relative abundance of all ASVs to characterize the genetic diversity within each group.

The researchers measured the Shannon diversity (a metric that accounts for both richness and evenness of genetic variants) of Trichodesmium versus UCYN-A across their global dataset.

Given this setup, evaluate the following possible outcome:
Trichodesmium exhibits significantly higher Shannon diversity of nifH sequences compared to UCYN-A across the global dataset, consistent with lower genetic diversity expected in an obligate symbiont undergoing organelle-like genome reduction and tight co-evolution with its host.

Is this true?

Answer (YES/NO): YES